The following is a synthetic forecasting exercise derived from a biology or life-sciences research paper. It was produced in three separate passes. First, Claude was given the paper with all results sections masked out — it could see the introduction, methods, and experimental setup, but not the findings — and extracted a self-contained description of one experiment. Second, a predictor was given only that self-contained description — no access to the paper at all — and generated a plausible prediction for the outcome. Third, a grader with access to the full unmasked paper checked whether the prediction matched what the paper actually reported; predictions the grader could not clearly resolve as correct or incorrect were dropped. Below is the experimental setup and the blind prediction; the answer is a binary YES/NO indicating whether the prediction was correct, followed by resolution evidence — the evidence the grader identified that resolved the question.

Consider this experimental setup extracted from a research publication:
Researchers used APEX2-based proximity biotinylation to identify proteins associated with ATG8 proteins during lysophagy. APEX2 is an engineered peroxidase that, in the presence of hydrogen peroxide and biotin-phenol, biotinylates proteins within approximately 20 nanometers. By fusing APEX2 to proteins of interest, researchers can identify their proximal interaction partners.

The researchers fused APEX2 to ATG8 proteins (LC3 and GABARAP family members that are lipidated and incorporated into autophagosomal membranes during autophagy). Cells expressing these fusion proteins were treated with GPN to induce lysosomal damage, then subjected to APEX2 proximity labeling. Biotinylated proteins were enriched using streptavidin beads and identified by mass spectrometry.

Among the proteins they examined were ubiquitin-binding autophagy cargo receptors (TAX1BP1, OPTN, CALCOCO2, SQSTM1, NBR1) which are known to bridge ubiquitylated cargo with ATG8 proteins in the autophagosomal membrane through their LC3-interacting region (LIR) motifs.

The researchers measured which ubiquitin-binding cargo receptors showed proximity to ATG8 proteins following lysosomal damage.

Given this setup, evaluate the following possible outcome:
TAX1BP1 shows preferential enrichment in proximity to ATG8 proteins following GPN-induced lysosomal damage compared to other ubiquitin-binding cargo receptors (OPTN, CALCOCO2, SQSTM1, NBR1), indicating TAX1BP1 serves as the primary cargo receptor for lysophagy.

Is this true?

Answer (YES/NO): NO